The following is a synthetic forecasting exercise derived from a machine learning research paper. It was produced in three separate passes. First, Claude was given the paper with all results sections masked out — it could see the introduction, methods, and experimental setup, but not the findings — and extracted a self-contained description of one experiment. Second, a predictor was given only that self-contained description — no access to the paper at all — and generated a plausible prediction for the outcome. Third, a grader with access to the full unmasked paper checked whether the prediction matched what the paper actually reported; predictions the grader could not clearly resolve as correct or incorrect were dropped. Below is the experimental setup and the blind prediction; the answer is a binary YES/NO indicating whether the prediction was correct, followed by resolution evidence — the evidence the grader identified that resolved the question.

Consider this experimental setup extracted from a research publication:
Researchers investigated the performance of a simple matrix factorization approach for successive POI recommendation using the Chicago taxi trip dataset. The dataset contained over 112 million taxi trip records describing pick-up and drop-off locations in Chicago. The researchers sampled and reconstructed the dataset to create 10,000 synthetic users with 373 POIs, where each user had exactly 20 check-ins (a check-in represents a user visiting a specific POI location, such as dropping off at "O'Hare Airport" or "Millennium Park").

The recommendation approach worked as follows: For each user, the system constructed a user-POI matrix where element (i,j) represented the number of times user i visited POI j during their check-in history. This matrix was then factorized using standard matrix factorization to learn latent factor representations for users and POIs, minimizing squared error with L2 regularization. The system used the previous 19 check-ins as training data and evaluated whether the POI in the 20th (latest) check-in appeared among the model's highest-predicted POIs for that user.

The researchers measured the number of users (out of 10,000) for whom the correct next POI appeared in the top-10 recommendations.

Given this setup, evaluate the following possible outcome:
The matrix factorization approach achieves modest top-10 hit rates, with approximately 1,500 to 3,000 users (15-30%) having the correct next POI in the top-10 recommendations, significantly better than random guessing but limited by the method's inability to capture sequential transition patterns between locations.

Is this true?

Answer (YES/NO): NO